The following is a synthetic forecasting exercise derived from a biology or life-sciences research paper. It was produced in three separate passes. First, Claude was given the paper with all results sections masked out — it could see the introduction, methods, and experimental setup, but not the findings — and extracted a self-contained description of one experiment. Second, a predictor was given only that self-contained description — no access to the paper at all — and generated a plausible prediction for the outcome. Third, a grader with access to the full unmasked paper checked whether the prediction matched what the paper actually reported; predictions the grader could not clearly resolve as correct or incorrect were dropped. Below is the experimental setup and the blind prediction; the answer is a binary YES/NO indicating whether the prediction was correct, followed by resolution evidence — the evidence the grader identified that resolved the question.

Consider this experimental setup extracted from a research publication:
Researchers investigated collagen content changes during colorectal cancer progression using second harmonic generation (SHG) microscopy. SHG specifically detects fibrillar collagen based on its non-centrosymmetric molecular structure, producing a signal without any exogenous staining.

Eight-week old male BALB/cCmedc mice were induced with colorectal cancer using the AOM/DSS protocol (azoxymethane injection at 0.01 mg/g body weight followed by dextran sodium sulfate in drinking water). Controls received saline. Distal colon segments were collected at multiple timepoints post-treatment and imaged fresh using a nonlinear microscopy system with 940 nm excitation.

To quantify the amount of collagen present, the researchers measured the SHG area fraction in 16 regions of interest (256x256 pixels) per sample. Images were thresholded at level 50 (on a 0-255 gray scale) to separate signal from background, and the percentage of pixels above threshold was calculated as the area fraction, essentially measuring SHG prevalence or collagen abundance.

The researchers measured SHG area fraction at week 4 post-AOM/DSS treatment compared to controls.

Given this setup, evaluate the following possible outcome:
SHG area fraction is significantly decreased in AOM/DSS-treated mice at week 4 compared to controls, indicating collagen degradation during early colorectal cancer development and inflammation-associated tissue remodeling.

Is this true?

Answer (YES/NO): YES